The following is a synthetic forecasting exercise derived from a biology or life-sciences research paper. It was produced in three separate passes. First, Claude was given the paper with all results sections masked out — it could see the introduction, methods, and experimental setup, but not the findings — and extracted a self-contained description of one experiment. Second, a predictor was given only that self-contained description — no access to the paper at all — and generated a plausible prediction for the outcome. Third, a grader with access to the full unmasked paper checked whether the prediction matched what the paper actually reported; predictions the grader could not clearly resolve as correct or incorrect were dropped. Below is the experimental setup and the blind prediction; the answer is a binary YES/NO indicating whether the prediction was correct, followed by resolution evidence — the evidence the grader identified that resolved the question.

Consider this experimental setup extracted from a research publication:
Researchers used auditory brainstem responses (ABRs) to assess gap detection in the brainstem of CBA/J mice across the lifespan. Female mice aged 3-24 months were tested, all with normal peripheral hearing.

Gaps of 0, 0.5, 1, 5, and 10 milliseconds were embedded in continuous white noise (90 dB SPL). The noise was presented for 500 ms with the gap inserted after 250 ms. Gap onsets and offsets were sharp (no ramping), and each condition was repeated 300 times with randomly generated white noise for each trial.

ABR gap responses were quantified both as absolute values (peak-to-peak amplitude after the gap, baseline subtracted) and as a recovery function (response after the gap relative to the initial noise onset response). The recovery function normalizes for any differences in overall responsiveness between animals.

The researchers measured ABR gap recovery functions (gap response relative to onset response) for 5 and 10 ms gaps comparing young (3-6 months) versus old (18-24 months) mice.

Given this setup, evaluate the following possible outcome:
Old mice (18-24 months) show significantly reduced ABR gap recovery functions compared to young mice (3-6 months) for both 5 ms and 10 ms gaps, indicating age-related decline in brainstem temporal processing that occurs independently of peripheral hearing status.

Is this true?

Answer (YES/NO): NO